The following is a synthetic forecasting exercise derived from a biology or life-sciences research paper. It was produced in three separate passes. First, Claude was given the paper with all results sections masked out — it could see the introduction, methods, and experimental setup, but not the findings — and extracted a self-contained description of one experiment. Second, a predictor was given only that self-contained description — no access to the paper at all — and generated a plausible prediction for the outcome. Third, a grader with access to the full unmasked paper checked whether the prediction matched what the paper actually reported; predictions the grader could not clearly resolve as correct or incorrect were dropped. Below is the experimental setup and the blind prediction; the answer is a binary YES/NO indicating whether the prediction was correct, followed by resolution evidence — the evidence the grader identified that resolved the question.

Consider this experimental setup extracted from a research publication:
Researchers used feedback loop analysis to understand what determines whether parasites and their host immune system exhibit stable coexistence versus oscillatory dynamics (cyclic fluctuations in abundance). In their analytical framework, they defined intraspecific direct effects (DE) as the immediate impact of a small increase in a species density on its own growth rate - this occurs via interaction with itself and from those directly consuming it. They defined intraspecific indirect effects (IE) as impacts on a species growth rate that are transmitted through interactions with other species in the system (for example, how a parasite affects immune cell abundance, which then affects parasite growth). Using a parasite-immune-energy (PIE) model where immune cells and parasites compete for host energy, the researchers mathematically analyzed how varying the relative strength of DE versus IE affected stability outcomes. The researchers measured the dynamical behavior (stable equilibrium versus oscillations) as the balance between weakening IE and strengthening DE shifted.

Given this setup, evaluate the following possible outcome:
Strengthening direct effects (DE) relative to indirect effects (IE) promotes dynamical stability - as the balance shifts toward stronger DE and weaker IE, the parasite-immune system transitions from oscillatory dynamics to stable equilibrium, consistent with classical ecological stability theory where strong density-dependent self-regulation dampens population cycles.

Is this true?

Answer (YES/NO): NO